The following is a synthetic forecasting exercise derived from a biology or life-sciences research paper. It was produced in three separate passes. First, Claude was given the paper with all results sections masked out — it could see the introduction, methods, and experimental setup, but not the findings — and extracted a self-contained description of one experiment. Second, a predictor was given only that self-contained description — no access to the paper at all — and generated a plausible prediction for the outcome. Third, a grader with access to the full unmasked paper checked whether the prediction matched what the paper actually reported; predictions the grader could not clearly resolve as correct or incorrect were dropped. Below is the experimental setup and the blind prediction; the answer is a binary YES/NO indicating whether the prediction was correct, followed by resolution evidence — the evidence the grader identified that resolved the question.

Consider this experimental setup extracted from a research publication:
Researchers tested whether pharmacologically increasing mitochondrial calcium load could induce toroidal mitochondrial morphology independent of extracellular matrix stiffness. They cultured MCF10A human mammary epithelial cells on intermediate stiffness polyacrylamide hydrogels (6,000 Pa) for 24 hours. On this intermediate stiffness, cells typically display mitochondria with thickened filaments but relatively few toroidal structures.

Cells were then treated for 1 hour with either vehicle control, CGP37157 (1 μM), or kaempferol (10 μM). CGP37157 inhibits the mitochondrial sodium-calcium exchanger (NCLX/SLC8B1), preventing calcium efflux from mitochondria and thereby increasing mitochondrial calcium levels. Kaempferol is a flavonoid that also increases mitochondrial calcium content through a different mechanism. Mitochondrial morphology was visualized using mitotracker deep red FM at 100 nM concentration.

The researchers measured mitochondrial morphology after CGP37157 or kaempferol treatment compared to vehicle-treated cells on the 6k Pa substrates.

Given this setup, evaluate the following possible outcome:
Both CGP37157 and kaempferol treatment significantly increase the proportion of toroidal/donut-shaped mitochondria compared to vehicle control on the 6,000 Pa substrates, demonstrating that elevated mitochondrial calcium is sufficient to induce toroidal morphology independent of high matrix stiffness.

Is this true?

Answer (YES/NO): YES